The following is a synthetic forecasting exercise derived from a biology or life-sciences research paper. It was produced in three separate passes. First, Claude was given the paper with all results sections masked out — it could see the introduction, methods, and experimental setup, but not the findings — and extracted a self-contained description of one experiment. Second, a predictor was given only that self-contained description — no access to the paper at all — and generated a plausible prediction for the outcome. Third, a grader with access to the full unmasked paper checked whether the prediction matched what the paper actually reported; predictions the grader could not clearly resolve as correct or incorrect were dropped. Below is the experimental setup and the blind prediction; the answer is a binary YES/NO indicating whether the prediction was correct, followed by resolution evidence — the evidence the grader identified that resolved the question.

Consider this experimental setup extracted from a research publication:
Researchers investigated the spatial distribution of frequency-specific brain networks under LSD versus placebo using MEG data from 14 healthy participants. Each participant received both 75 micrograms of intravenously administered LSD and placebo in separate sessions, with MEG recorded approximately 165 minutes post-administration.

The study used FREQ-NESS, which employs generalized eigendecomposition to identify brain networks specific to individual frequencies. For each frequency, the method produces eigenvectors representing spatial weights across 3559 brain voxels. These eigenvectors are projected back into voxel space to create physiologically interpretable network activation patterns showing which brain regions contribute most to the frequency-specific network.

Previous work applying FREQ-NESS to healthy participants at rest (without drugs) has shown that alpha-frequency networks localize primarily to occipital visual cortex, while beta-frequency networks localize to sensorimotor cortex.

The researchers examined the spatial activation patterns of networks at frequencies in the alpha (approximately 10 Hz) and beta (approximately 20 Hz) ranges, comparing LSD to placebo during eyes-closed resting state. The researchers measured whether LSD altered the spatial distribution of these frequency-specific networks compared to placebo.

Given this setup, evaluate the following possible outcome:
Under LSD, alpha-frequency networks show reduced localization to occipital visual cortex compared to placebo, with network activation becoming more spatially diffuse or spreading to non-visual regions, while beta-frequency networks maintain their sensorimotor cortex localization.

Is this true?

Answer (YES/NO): NO